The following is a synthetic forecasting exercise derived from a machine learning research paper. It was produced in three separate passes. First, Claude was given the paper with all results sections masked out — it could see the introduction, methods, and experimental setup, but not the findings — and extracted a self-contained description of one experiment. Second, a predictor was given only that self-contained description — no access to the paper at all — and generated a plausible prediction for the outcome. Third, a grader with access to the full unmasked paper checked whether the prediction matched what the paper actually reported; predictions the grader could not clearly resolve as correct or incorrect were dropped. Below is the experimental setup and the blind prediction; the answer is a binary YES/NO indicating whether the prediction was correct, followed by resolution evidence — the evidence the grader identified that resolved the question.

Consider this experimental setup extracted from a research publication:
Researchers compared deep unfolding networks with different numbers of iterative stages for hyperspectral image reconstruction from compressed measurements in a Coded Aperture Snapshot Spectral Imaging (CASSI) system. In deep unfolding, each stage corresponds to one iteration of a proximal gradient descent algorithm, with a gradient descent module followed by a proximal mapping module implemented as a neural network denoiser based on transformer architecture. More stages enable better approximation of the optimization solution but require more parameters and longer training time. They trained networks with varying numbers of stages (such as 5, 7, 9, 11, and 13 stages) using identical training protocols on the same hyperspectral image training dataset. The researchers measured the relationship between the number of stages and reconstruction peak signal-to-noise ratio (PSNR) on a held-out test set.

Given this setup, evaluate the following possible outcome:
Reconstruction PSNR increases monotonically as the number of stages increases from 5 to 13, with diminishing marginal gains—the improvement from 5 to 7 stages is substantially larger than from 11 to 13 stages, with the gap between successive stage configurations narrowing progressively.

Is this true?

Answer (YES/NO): NO